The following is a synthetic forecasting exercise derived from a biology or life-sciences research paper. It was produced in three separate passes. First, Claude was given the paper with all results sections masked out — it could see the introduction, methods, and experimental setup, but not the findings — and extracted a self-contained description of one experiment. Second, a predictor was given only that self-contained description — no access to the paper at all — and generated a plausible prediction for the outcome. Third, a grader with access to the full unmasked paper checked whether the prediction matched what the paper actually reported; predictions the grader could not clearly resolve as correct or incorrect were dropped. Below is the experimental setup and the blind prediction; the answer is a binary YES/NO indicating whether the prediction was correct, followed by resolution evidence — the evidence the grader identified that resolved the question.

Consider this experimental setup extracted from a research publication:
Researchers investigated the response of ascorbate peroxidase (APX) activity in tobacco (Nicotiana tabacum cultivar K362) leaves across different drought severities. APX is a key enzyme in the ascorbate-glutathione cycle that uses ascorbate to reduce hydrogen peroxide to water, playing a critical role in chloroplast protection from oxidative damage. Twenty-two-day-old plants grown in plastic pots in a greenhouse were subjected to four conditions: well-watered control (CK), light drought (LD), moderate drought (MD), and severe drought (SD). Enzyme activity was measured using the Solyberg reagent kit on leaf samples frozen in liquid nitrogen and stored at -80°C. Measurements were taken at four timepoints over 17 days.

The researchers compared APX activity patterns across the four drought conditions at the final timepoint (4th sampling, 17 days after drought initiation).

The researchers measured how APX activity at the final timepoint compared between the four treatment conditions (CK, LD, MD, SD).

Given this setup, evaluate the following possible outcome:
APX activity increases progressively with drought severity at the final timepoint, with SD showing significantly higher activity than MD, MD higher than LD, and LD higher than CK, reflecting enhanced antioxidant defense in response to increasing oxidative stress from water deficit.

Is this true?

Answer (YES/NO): NO